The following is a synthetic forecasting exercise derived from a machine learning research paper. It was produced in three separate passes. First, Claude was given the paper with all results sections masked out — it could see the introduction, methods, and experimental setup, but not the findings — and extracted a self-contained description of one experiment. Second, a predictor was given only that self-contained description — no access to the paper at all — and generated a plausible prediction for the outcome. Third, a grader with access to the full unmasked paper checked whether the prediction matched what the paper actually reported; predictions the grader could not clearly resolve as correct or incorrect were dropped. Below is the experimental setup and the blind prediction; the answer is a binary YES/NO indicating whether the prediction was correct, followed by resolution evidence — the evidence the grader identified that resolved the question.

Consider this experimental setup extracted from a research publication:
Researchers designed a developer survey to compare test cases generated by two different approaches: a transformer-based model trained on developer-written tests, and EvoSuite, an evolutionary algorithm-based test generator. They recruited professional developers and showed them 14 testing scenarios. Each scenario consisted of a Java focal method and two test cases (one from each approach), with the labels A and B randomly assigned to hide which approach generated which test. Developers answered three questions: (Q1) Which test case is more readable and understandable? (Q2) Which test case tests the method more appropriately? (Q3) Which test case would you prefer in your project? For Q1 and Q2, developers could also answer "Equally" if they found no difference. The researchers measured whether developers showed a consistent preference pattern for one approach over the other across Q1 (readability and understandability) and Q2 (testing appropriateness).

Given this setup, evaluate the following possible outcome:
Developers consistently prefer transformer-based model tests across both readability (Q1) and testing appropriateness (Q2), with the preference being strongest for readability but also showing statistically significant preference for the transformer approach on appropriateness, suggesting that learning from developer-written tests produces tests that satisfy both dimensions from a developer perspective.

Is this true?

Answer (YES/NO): NO